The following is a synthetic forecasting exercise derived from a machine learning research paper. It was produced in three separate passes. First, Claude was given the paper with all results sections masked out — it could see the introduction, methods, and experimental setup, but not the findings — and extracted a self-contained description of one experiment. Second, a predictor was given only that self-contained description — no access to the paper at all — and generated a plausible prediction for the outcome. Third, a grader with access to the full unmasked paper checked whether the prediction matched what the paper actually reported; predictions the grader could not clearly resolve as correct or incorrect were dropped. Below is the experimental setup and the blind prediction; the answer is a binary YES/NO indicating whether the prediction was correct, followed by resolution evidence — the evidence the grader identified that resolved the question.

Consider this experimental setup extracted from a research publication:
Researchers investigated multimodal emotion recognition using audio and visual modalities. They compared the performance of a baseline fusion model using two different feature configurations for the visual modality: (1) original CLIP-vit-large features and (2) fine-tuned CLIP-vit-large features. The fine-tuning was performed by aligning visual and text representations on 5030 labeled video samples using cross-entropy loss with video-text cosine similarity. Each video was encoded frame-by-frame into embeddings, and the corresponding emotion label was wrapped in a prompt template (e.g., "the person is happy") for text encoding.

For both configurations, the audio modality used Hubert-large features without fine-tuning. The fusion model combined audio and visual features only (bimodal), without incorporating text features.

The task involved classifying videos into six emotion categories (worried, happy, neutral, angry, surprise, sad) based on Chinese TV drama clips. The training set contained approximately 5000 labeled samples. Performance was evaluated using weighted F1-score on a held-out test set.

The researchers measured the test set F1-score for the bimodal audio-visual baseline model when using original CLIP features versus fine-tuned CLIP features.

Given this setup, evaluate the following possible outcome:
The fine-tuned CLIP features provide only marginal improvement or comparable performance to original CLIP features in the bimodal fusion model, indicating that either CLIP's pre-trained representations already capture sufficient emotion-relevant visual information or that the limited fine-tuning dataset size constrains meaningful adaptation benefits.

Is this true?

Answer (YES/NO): NO